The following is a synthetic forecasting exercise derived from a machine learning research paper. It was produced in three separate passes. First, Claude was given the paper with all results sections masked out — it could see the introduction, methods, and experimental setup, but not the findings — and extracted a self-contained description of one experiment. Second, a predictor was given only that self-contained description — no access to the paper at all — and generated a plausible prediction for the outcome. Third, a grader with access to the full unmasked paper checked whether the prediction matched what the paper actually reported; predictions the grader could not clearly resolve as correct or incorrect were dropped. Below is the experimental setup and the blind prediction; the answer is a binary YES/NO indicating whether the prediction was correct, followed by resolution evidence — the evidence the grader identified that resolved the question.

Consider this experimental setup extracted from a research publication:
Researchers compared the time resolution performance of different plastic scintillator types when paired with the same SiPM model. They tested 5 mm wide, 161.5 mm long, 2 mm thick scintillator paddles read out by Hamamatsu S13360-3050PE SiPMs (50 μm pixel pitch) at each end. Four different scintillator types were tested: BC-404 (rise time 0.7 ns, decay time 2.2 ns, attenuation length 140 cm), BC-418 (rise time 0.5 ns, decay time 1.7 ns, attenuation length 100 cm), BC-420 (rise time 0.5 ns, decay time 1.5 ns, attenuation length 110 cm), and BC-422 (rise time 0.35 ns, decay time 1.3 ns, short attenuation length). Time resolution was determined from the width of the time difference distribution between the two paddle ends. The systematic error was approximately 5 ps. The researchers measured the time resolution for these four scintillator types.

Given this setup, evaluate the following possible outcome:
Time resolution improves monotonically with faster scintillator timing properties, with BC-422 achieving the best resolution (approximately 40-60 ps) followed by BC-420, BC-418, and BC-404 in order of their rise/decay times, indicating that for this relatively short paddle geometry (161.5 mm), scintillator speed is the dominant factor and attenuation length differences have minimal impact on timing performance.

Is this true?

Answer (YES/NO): NO